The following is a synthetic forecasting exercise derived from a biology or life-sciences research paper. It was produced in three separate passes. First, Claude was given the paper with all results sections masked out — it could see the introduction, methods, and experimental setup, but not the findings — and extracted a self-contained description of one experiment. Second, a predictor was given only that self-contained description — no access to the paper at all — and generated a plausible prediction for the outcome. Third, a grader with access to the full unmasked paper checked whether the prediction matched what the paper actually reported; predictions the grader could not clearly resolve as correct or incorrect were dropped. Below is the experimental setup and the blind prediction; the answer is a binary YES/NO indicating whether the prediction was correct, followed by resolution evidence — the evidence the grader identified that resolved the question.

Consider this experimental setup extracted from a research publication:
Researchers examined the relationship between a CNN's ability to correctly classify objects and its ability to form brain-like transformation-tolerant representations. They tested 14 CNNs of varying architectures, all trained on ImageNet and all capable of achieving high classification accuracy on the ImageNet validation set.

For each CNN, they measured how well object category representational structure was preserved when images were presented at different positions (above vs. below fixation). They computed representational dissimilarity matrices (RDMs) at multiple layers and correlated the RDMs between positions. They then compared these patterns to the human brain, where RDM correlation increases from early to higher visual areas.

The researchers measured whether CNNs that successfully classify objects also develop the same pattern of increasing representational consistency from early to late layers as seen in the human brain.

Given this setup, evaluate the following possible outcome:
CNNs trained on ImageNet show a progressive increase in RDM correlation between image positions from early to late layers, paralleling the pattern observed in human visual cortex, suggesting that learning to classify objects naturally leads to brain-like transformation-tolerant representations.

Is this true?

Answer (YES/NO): NO